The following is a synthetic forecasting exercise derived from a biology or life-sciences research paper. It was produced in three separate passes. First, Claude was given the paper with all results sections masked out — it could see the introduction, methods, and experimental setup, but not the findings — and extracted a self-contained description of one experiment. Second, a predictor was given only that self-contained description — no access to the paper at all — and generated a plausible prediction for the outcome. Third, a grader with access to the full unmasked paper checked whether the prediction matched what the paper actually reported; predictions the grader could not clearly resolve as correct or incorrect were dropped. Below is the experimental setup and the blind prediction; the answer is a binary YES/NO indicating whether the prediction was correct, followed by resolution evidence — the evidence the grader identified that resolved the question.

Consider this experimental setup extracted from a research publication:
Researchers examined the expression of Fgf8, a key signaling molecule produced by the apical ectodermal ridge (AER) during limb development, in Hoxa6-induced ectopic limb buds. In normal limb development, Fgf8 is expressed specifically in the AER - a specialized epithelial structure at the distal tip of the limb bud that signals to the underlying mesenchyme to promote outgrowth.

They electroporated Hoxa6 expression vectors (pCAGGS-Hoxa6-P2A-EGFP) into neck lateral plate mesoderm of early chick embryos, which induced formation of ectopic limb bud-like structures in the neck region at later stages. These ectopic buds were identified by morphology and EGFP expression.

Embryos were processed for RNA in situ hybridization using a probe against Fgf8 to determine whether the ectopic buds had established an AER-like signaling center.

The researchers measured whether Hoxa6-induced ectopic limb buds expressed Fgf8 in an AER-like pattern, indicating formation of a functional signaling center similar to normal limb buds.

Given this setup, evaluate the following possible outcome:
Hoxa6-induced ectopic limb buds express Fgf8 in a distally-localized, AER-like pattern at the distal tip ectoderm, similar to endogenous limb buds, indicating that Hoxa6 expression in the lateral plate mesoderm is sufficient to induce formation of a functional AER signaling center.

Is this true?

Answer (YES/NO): NO